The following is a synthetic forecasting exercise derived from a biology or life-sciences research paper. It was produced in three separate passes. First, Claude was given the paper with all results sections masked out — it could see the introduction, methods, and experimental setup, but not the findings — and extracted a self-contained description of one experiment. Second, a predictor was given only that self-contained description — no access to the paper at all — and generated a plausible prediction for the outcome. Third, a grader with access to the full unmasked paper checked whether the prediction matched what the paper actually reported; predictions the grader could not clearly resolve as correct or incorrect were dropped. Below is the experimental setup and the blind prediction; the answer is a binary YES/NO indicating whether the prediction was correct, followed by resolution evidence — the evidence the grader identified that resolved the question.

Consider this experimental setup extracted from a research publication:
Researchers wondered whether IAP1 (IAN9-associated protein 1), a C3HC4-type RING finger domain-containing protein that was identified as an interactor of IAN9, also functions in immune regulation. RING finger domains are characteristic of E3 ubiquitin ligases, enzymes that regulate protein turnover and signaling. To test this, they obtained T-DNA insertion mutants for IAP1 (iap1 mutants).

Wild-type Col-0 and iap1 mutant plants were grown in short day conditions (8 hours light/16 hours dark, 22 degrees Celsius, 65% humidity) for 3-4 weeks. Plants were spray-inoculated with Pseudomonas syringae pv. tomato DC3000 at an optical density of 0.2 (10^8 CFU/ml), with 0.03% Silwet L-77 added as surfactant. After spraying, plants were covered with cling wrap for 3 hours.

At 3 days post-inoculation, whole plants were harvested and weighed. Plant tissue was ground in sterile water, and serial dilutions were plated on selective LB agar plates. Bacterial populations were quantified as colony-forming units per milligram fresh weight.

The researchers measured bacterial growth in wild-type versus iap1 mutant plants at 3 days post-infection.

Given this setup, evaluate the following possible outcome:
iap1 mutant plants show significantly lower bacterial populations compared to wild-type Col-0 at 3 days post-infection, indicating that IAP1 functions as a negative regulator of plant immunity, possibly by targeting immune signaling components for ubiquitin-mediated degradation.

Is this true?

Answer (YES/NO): YES